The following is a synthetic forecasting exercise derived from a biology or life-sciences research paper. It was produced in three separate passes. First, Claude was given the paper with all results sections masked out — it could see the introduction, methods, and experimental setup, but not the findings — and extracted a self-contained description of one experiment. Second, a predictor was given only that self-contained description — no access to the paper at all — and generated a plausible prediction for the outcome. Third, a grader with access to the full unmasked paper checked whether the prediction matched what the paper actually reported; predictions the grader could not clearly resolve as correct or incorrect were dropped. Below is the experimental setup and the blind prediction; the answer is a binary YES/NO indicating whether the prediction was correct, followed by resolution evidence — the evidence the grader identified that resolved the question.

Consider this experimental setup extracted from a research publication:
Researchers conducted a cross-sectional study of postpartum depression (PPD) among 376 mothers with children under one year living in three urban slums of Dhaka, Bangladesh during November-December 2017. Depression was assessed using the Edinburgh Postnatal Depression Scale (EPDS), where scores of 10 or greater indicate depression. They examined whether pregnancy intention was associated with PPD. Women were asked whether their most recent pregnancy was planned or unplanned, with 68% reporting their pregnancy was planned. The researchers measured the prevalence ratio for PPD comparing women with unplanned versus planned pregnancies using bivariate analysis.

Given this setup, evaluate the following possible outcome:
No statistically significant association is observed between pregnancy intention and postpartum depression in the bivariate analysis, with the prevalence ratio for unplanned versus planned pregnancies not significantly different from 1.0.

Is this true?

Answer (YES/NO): NO